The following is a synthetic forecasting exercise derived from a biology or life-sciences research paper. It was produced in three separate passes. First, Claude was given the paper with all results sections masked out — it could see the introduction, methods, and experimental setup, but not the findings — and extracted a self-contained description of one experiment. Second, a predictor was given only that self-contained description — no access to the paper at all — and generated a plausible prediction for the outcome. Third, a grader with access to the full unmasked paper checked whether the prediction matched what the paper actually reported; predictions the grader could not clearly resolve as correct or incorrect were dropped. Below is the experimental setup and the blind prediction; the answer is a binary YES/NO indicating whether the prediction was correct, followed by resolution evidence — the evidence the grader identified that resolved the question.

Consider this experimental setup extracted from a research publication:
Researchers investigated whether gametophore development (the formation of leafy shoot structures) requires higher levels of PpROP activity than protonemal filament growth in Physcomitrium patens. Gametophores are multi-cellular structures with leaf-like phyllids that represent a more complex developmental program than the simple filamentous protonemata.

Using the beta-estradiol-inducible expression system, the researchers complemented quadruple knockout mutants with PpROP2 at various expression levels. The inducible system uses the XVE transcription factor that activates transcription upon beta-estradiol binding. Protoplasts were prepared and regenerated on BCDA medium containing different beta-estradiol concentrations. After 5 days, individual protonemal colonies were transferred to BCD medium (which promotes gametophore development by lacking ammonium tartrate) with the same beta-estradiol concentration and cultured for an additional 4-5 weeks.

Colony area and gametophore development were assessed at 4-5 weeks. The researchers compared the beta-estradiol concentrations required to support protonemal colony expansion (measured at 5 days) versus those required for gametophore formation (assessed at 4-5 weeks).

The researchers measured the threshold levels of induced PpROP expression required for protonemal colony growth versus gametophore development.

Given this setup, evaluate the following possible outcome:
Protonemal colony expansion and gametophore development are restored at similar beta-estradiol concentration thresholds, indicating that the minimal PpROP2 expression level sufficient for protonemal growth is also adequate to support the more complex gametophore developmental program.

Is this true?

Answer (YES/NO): NO